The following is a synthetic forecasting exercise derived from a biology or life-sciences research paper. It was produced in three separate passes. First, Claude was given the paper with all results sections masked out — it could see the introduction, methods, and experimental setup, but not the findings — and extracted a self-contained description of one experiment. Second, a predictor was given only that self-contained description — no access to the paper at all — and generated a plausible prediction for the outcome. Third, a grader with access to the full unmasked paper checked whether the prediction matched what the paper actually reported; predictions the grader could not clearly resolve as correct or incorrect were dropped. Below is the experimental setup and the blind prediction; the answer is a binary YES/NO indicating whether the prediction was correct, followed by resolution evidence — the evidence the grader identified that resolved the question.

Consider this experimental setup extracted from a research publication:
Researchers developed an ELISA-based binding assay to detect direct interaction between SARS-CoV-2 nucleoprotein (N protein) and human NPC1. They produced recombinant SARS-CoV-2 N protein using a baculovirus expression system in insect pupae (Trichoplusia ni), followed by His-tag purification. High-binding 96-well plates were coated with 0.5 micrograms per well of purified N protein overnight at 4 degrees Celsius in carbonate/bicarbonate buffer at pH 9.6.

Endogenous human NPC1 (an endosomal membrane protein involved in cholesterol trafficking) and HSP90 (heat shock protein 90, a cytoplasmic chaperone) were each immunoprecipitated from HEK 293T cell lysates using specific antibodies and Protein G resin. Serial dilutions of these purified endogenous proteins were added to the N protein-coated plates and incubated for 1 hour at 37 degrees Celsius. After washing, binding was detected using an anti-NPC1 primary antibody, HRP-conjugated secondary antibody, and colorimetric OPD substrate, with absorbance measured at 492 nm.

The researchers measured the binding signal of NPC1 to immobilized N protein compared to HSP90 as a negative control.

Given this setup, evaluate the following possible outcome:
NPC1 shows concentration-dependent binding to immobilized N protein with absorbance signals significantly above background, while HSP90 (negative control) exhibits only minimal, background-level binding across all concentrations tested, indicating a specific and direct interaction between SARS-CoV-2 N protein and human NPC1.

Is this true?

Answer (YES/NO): YES